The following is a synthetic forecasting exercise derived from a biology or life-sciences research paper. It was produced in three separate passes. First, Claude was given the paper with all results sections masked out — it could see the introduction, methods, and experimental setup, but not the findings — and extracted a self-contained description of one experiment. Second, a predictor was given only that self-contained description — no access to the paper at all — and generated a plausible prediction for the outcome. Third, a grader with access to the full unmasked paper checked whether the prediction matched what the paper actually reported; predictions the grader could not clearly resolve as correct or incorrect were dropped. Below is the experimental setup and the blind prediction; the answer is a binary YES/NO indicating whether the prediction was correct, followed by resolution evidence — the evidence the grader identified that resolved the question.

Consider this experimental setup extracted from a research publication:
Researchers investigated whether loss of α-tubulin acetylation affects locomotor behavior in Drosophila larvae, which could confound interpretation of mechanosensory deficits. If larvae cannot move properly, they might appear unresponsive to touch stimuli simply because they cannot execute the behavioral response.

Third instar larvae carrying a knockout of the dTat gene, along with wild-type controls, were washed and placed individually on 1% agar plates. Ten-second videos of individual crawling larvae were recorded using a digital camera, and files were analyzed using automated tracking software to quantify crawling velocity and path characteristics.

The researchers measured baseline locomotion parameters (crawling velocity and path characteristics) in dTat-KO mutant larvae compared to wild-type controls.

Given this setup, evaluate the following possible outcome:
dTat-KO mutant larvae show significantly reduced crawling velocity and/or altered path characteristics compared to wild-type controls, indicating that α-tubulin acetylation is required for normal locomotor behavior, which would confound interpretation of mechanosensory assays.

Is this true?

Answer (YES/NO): NO